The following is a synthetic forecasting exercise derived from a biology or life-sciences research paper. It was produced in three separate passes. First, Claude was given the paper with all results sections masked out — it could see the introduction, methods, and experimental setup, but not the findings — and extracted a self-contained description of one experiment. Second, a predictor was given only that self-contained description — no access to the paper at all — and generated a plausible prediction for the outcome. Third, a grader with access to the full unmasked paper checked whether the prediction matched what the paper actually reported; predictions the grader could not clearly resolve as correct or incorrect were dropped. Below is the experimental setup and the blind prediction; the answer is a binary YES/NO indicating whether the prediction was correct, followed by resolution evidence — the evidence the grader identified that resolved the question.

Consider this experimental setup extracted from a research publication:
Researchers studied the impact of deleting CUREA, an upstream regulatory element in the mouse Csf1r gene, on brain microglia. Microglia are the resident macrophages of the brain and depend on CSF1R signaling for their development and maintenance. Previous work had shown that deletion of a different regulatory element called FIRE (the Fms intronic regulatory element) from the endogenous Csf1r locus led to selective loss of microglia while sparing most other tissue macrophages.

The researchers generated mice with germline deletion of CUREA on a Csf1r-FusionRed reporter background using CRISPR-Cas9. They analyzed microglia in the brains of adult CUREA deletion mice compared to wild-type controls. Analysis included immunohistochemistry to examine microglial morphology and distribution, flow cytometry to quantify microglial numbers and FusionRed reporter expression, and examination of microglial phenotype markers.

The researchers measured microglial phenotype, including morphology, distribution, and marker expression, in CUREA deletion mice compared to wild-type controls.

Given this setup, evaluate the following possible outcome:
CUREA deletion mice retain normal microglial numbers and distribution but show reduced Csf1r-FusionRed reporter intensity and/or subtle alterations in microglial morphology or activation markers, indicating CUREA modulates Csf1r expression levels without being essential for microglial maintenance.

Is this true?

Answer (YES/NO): NO